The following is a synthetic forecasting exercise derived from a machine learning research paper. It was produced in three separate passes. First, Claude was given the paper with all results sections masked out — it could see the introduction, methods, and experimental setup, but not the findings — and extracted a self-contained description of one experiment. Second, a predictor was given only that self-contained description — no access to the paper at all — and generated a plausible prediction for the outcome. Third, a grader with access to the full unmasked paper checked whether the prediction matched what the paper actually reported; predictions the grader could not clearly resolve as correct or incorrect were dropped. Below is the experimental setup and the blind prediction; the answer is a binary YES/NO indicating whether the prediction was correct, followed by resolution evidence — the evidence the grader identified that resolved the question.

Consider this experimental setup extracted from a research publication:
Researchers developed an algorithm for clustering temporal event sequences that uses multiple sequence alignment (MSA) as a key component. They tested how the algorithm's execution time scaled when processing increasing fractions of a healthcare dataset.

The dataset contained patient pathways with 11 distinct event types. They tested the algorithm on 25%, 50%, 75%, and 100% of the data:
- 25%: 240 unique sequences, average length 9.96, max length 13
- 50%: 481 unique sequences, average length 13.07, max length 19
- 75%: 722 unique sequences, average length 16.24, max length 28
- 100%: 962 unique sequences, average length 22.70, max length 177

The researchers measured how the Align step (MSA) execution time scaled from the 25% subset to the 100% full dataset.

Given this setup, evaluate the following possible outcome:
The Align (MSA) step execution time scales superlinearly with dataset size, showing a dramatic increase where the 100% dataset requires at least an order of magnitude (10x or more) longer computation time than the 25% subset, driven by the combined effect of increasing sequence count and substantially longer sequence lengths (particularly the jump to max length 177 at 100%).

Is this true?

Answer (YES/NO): YES